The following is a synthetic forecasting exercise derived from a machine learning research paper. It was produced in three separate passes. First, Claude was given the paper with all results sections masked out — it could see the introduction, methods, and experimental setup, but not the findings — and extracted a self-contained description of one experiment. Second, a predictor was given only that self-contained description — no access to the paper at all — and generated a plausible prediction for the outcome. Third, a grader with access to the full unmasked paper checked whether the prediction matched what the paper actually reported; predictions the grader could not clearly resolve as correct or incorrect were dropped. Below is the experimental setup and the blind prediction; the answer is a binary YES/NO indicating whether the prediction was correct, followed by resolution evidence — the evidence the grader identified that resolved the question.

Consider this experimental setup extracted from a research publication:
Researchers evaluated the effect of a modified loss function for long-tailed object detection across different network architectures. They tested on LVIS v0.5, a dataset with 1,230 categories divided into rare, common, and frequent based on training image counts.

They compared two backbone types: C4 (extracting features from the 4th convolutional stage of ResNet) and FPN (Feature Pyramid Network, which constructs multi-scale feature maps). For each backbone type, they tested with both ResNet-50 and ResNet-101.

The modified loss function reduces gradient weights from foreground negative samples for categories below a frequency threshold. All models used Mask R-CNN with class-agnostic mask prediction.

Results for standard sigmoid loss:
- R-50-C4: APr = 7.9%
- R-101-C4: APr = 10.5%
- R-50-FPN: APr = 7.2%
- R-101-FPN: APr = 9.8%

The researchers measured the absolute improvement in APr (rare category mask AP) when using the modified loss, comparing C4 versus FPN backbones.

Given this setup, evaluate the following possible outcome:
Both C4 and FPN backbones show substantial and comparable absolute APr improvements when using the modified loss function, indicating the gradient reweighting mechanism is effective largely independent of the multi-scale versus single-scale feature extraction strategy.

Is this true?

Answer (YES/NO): NO